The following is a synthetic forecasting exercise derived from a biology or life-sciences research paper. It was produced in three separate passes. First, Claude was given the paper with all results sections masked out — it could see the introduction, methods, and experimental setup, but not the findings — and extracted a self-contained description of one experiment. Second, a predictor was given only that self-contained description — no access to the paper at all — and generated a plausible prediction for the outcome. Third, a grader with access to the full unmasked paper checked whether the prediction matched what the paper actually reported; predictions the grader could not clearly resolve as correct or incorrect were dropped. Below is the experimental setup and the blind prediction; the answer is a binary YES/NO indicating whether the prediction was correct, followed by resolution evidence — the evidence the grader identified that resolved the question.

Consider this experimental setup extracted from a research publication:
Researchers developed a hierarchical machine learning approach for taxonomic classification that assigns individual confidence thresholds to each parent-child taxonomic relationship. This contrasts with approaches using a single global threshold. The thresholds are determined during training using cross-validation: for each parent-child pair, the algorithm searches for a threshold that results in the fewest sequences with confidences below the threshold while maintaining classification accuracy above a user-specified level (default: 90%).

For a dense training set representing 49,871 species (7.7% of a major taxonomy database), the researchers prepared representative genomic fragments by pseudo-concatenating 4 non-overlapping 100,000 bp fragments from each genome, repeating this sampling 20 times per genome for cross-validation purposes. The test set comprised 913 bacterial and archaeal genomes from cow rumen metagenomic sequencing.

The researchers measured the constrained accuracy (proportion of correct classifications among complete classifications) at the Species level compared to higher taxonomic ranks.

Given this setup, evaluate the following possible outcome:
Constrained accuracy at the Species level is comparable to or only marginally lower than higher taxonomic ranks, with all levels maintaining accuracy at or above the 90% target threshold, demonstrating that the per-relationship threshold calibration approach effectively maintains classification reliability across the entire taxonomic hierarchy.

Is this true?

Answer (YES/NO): YES